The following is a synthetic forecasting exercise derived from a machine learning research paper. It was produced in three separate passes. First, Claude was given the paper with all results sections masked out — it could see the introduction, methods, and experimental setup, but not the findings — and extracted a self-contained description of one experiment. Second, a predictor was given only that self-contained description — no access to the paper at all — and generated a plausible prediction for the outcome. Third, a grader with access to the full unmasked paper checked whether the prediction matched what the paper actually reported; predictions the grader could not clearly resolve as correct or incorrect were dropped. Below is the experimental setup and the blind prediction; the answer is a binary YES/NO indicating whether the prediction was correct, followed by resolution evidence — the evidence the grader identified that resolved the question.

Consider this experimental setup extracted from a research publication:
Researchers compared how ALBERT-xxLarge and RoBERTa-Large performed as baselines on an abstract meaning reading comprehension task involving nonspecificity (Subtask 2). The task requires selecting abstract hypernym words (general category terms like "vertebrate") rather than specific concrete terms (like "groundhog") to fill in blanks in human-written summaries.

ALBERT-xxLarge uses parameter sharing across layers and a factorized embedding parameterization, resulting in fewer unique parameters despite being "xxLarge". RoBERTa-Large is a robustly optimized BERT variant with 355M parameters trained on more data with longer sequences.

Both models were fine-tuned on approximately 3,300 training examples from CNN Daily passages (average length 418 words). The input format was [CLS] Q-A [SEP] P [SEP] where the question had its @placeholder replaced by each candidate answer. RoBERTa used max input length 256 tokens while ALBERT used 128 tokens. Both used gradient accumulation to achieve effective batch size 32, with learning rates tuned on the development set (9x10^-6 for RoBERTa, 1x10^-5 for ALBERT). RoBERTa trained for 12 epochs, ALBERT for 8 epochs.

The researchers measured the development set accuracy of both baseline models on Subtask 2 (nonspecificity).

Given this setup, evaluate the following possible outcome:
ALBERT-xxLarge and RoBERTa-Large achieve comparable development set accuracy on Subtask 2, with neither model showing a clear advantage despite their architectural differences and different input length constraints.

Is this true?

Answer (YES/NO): NO